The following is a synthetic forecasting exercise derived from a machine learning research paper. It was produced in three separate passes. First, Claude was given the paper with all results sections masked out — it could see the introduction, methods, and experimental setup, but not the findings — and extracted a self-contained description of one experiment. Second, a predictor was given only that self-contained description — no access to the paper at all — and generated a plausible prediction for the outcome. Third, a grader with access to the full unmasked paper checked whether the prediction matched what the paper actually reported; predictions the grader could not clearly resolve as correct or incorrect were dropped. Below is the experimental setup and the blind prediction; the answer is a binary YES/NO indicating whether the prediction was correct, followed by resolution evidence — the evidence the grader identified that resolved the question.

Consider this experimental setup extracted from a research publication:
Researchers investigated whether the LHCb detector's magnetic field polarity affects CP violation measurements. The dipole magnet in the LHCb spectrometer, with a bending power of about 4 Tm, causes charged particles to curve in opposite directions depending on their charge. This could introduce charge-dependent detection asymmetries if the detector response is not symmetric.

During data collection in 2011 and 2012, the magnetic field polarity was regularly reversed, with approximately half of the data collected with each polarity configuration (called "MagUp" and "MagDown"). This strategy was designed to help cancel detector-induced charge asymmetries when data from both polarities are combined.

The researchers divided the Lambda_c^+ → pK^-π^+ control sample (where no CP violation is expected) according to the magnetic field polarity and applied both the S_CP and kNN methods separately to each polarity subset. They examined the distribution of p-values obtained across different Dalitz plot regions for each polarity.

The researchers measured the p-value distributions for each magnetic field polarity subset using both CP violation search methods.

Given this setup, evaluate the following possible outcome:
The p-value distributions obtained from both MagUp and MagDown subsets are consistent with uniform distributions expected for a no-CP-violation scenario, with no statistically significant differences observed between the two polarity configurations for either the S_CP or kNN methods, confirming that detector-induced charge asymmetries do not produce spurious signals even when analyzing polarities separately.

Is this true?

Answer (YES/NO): YES